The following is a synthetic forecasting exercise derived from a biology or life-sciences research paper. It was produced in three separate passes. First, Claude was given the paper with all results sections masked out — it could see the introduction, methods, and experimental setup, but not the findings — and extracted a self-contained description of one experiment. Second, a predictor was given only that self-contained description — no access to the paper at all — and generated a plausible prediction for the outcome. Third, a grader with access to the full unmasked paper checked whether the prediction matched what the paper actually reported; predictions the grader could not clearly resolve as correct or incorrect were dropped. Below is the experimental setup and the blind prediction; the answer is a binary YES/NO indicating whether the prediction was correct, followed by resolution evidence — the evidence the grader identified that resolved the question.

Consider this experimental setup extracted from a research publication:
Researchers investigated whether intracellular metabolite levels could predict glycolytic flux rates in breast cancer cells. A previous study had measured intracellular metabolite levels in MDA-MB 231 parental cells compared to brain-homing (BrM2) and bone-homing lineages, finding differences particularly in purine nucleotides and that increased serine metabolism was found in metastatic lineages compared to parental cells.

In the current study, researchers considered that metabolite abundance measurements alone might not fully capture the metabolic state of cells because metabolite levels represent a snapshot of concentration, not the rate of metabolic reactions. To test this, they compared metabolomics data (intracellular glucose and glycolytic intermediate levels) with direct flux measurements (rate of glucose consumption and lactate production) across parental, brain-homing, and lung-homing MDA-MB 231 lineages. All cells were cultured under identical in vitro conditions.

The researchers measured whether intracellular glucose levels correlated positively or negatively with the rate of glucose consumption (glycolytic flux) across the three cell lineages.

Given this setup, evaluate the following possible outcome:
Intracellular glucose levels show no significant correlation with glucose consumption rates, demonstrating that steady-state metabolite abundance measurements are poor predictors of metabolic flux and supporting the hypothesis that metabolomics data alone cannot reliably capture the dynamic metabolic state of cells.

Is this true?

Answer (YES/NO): NO